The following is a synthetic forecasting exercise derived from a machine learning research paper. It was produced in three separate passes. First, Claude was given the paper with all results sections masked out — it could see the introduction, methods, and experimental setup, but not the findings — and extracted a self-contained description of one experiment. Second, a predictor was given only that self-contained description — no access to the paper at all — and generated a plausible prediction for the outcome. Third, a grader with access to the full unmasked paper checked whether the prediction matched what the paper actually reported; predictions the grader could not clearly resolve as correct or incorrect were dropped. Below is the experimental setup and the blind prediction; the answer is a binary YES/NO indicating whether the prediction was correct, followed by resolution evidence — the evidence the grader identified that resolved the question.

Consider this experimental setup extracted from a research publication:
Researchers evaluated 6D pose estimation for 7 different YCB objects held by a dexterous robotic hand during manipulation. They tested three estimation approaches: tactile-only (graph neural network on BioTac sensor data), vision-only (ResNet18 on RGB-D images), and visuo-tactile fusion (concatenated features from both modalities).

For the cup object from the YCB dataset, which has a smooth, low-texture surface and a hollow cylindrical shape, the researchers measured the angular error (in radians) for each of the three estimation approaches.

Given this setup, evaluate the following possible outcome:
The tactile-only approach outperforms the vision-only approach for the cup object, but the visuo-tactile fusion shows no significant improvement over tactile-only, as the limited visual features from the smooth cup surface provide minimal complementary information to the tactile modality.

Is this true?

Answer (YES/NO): NO